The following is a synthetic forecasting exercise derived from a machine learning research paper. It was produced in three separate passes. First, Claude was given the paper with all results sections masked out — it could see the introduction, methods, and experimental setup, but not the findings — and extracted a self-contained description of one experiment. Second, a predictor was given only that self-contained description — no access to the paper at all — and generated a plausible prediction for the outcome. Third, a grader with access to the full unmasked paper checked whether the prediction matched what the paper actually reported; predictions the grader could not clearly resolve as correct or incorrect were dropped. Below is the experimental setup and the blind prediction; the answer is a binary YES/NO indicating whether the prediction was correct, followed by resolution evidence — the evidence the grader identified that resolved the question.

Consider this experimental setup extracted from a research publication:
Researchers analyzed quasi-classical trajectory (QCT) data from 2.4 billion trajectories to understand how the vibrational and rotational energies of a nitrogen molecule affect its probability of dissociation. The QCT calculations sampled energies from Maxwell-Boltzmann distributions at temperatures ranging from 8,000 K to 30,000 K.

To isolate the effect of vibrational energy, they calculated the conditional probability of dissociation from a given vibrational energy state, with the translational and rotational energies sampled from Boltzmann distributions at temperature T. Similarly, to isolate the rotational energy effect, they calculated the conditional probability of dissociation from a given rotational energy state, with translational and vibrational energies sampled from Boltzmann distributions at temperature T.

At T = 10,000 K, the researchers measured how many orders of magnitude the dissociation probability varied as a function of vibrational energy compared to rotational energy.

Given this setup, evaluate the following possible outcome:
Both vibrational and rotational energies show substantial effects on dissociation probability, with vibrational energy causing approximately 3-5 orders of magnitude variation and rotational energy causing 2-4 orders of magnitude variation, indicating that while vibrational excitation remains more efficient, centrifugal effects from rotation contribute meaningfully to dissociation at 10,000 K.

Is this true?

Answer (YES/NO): NO